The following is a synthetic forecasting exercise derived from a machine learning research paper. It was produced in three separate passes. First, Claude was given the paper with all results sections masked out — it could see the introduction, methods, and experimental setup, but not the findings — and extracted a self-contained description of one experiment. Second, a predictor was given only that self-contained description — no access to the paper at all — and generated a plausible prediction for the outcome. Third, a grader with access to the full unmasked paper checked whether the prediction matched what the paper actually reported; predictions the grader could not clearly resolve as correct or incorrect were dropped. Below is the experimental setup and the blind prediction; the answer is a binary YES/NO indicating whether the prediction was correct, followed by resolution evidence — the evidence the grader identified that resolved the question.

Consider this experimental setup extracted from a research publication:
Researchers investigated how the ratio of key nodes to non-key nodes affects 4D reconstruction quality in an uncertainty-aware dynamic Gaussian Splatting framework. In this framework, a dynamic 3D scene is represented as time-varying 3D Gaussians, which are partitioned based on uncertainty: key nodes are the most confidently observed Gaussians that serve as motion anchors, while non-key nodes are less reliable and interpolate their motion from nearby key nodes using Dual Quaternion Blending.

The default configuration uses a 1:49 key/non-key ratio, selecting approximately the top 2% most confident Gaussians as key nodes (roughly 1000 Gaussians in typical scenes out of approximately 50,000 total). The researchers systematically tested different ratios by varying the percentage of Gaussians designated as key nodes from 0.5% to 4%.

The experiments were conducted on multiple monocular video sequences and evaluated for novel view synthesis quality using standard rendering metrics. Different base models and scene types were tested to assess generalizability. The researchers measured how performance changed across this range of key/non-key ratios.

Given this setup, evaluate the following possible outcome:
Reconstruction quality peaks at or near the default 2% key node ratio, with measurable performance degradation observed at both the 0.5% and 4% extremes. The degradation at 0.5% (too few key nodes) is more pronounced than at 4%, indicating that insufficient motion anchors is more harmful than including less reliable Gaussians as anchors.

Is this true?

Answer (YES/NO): NO